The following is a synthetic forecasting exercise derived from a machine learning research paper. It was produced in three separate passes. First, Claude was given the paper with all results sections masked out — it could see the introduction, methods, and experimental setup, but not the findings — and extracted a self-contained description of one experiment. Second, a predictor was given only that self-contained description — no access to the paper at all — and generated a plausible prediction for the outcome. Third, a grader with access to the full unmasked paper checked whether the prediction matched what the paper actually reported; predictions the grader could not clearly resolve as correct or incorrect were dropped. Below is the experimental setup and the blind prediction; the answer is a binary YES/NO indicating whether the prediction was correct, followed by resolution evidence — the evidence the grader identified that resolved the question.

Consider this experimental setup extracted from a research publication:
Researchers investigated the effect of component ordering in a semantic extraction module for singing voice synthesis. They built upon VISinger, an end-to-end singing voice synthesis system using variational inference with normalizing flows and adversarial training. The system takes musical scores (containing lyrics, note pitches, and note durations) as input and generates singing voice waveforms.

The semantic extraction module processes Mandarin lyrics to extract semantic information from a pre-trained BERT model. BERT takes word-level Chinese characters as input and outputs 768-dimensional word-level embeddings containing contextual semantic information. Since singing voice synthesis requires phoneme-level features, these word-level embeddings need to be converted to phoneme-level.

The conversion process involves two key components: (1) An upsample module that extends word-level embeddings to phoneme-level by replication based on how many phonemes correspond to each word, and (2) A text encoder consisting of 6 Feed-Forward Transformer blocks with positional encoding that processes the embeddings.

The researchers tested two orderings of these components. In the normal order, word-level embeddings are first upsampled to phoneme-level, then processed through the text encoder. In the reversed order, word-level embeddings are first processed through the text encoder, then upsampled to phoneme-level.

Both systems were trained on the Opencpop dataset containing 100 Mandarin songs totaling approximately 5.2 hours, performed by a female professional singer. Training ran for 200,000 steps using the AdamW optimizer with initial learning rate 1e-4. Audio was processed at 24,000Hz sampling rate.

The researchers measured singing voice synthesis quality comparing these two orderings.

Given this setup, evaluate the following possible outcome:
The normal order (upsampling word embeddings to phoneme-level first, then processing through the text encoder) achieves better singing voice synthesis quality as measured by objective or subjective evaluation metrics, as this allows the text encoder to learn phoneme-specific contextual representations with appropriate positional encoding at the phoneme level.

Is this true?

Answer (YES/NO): YES